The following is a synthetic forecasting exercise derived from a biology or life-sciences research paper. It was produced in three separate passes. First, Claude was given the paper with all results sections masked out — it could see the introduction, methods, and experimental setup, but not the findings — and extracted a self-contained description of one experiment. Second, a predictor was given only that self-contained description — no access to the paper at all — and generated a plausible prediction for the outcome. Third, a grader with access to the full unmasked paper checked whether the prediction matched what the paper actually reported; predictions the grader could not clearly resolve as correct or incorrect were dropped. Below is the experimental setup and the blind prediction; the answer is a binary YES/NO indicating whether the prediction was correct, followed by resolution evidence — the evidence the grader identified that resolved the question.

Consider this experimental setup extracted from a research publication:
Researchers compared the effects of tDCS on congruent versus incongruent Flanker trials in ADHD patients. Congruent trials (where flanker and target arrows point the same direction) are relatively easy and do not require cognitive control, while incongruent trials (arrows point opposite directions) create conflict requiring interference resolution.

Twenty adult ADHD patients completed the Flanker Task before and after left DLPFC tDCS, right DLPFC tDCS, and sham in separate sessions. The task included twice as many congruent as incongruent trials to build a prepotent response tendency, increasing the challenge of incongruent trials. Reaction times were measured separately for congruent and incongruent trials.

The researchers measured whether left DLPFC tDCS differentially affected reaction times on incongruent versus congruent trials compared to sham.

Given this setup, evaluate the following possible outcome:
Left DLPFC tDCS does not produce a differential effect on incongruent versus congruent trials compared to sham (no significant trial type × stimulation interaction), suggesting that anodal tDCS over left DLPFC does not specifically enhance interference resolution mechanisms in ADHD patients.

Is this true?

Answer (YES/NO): NO